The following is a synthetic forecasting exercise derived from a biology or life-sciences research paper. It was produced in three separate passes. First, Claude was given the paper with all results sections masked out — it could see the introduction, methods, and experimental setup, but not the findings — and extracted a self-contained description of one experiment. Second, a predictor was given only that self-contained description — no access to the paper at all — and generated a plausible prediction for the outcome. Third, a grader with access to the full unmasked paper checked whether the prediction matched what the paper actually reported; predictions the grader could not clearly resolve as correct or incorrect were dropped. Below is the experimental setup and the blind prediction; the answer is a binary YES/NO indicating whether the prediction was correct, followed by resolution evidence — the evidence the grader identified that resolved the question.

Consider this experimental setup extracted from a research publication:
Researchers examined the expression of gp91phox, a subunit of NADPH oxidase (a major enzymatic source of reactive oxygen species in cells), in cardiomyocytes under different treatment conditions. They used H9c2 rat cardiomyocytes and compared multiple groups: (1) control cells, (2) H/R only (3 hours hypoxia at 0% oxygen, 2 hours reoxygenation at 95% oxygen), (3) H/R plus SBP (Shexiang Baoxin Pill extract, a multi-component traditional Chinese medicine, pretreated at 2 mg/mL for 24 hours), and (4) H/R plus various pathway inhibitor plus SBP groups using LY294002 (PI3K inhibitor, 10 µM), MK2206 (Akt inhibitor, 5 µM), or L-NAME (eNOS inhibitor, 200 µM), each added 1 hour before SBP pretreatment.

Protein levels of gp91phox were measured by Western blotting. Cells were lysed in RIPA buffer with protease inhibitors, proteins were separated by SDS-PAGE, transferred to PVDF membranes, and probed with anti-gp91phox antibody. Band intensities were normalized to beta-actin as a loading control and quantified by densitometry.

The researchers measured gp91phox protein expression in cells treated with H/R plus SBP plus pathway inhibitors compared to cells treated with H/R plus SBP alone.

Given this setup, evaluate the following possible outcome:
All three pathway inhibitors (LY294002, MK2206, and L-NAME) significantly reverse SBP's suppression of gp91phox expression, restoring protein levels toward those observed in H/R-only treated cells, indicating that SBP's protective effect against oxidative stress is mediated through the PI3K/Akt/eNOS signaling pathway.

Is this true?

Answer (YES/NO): NO